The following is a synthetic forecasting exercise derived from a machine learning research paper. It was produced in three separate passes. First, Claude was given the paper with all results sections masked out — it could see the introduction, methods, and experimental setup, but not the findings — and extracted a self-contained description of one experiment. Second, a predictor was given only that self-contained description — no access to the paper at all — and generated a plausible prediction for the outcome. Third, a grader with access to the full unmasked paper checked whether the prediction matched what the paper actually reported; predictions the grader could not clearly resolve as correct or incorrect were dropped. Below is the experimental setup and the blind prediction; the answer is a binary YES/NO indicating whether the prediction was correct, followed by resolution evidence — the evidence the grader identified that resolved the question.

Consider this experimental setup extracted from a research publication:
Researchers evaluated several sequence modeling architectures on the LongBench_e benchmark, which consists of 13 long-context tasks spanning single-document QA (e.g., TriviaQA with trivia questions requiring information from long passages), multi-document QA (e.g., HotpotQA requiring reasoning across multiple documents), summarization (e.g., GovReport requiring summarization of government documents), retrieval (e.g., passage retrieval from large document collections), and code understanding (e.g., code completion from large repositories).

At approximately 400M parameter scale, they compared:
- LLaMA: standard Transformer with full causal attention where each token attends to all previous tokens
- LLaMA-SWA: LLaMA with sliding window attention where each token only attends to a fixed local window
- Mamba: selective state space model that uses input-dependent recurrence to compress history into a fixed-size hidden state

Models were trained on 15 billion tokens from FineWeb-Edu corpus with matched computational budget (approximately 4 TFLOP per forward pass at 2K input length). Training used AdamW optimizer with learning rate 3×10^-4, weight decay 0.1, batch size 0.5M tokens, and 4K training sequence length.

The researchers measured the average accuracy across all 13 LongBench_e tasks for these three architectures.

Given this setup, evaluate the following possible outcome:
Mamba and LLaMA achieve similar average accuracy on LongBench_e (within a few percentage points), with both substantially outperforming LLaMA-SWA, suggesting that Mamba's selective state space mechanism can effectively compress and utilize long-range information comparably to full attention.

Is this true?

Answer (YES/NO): NO